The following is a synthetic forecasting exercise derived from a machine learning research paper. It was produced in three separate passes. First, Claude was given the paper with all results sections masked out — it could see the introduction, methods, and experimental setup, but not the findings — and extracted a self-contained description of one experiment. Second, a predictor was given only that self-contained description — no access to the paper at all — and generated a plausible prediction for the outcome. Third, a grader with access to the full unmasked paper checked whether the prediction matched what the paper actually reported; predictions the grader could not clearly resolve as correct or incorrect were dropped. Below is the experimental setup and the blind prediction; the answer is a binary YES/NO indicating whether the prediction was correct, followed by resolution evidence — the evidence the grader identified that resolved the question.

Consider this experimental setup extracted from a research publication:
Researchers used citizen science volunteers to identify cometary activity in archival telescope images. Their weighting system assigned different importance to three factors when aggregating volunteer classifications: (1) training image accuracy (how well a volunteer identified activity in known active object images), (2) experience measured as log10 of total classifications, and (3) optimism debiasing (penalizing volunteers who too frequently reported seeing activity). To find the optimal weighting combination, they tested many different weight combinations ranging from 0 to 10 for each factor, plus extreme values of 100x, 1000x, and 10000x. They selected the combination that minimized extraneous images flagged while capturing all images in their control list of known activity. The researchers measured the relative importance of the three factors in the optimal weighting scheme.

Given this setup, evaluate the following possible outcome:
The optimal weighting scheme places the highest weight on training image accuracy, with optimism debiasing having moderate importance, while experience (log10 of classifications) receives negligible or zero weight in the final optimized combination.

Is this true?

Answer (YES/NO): NO